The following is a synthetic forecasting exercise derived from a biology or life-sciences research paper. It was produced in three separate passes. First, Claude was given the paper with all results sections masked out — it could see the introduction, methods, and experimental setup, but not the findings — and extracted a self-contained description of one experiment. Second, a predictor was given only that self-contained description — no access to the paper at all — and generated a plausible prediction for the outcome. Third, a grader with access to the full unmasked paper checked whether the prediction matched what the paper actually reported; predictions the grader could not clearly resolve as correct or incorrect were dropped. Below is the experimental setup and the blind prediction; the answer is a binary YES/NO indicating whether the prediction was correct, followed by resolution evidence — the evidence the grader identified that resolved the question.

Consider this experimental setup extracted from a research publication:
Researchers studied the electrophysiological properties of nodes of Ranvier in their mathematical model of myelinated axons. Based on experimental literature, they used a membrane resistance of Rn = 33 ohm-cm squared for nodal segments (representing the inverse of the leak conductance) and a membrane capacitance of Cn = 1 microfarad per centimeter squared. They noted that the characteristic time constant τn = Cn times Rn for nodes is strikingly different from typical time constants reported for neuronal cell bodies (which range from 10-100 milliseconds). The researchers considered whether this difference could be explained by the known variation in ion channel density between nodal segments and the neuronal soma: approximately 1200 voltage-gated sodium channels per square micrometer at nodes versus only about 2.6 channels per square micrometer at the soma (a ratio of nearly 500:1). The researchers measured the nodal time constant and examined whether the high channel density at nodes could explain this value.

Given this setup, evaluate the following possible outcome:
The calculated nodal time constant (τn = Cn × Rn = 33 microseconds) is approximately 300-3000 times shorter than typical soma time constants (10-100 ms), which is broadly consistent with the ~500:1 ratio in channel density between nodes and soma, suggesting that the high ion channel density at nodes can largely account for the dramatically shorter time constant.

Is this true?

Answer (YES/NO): YES